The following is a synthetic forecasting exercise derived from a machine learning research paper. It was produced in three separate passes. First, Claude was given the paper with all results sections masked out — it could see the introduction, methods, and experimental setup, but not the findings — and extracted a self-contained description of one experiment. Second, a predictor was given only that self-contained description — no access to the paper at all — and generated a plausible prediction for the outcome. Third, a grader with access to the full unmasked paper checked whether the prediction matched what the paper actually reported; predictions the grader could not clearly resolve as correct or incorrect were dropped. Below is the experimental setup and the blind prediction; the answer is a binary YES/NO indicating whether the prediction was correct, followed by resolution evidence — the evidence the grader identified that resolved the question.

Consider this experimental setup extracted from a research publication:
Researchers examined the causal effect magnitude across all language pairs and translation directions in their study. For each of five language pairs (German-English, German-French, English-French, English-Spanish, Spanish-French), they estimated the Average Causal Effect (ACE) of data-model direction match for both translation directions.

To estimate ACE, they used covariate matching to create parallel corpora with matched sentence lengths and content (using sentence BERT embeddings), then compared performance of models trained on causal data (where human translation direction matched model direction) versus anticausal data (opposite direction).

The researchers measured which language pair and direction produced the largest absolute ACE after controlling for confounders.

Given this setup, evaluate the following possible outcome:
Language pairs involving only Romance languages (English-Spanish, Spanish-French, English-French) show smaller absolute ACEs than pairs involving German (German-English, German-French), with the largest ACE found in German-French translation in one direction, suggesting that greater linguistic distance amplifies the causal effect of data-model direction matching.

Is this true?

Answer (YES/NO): NO